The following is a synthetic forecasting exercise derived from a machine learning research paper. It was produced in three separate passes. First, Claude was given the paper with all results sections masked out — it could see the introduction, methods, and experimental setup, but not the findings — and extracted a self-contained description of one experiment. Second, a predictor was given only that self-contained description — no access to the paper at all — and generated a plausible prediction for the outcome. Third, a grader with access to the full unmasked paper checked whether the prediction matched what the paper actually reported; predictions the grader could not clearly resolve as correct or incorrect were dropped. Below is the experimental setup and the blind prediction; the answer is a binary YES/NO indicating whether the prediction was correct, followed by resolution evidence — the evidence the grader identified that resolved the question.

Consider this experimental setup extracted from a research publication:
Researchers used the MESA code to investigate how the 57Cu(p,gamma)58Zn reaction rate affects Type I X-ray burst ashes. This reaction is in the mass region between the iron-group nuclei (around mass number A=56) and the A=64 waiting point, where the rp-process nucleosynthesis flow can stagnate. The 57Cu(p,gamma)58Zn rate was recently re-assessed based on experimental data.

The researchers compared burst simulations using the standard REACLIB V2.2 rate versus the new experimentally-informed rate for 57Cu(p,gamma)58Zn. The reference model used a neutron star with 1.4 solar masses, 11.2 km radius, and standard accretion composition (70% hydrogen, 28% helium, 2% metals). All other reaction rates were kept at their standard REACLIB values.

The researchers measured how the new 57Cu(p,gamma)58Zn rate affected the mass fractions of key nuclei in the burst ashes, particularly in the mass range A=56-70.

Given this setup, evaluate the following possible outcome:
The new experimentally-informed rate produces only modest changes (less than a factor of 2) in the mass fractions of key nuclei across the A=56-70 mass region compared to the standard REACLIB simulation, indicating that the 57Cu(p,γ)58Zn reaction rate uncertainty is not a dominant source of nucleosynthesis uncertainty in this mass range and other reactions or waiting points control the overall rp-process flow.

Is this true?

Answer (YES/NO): YES